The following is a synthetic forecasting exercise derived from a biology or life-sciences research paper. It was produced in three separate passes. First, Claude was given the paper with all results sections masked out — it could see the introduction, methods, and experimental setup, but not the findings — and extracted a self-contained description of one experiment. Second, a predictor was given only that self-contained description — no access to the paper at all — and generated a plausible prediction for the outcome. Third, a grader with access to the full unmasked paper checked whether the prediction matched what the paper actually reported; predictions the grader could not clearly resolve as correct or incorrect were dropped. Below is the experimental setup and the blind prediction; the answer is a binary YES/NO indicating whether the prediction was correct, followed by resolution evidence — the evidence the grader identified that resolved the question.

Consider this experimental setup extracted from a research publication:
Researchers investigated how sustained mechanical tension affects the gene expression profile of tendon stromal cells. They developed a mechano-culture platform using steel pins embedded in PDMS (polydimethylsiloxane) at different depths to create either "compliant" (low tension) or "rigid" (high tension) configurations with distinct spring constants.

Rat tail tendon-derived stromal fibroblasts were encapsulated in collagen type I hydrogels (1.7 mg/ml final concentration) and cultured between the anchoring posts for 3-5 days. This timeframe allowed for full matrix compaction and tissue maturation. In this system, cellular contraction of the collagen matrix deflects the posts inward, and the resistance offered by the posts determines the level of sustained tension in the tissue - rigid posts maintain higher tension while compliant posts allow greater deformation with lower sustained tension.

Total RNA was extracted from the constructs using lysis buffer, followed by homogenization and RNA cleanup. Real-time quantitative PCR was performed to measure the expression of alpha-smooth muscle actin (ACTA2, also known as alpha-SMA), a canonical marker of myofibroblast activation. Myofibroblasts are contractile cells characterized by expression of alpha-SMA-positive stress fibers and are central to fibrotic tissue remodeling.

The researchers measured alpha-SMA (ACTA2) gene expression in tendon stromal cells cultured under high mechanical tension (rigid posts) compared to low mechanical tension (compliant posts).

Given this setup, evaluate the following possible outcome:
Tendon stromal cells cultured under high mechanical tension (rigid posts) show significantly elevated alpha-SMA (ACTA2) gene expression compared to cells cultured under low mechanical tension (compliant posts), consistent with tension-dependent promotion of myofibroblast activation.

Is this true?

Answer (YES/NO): YES